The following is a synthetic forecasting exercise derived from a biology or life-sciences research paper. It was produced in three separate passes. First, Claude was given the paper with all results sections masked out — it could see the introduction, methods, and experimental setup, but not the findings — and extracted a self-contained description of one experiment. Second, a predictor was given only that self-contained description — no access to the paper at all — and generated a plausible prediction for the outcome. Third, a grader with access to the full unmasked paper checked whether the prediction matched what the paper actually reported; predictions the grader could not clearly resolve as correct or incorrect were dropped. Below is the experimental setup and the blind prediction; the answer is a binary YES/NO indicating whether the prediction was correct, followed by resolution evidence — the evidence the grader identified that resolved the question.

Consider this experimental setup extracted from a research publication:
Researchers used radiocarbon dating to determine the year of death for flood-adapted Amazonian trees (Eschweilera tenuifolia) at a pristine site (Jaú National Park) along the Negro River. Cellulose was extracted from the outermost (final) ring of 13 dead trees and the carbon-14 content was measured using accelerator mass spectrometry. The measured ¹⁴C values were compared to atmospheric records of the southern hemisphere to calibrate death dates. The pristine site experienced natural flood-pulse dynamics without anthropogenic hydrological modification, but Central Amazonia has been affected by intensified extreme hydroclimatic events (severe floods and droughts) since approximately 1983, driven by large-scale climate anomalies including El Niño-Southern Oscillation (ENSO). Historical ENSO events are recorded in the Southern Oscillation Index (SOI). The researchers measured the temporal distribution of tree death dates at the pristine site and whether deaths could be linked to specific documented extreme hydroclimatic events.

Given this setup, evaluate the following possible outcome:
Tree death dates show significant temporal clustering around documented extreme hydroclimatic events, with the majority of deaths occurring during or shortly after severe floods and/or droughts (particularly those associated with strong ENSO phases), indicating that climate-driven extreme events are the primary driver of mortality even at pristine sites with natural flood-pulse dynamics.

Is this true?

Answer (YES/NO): YES